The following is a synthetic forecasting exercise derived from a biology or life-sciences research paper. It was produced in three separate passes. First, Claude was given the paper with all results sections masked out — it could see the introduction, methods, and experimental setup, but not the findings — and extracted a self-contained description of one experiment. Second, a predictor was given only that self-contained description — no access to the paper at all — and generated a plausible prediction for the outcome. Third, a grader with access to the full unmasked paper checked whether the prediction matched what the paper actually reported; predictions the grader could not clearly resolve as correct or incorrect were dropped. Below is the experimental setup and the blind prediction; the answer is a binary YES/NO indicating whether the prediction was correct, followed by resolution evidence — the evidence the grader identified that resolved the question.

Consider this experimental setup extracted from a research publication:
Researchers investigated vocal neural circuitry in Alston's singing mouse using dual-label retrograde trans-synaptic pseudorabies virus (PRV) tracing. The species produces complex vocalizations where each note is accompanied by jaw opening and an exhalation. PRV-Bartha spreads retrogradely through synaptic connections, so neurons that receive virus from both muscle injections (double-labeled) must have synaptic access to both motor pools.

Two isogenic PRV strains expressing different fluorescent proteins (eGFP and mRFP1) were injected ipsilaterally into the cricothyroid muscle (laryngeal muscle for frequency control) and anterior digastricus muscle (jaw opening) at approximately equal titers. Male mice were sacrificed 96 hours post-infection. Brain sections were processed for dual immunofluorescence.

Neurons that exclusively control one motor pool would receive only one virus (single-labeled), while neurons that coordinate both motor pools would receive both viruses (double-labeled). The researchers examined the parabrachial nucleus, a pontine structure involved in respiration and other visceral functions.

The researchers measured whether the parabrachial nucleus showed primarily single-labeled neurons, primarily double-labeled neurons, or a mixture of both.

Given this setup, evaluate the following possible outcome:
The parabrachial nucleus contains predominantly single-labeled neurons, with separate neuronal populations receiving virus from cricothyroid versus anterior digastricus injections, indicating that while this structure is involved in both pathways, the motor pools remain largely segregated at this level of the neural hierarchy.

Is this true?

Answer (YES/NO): NO